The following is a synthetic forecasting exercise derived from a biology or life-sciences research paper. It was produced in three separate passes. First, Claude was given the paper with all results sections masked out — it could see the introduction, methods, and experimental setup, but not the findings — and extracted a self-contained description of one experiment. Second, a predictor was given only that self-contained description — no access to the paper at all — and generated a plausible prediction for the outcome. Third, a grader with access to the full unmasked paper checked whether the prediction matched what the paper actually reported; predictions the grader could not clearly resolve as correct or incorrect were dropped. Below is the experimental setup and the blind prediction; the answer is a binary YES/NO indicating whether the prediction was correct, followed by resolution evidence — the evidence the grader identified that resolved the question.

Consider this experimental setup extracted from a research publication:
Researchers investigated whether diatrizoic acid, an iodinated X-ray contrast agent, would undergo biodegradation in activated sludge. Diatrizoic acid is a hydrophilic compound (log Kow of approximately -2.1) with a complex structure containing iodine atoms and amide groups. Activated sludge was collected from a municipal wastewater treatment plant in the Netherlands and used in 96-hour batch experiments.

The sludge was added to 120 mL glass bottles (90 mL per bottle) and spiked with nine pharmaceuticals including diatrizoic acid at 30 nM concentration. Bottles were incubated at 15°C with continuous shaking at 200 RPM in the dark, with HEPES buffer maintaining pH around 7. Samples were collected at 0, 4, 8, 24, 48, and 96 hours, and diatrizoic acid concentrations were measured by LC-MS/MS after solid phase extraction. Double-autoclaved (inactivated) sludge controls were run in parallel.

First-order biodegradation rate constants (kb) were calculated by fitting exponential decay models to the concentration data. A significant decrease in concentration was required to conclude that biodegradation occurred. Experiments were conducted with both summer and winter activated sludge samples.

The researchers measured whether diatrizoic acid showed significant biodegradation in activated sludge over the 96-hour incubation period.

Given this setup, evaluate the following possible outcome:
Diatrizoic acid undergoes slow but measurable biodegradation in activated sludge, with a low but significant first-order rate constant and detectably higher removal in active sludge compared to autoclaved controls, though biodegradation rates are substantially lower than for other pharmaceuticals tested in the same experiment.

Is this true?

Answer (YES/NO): NO